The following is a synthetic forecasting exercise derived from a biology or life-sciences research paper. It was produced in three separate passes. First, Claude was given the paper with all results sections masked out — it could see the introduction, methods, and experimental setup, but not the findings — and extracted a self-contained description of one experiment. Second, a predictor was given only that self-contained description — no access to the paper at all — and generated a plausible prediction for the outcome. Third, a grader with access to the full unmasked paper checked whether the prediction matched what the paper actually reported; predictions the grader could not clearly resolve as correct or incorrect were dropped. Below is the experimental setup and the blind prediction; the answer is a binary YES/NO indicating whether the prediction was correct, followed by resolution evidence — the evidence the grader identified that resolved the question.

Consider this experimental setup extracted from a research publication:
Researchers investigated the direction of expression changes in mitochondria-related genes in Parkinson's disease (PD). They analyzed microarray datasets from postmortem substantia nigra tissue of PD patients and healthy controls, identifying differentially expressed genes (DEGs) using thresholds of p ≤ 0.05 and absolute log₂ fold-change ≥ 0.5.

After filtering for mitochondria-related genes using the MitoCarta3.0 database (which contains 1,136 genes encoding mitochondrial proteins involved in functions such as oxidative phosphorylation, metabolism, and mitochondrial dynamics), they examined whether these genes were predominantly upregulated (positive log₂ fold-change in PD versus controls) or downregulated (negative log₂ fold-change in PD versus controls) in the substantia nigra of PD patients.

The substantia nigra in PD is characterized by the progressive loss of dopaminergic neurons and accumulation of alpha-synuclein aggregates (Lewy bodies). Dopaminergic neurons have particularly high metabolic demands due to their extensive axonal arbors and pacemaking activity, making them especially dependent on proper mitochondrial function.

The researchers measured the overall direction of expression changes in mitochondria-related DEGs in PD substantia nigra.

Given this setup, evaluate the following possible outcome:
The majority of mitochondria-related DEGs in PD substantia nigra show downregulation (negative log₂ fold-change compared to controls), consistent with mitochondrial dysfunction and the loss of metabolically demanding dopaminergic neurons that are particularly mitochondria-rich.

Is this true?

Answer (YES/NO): YES